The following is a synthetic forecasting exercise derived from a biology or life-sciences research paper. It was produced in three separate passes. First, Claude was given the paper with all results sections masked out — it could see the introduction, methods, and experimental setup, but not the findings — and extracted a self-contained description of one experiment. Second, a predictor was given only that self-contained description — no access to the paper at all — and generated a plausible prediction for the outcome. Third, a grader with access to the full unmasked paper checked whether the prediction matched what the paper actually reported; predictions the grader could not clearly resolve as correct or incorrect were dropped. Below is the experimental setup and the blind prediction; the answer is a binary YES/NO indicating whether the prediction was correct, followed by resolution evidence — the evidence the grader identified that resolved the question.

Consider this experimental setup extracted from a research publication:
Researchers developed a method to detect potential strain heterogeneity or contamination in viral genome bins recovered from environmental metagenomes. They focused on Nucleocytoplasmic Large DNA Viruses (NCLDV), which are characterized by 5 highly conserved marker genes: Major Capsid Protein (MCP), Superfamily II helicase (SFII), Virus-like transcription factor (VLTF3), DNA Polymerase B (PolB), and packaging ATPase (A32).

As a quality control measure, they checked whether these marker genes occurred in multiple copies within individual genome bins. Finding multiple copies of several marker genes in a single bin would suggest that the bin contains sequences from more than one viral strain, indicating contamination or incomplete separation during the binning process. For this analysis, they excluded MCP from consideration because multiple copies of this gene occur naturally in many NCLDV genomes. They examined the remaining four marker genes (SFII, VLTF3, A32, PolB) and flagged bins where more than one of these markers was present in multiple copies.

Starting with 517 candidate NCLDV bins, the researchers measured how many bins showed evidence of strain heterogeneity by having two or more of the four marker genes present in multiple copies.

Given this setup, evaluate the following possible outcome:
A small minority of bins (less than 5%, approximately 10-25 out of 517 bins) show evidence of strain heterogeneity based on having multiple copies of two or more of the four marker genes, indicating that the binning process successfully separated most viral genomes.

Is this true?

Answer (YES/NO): YES